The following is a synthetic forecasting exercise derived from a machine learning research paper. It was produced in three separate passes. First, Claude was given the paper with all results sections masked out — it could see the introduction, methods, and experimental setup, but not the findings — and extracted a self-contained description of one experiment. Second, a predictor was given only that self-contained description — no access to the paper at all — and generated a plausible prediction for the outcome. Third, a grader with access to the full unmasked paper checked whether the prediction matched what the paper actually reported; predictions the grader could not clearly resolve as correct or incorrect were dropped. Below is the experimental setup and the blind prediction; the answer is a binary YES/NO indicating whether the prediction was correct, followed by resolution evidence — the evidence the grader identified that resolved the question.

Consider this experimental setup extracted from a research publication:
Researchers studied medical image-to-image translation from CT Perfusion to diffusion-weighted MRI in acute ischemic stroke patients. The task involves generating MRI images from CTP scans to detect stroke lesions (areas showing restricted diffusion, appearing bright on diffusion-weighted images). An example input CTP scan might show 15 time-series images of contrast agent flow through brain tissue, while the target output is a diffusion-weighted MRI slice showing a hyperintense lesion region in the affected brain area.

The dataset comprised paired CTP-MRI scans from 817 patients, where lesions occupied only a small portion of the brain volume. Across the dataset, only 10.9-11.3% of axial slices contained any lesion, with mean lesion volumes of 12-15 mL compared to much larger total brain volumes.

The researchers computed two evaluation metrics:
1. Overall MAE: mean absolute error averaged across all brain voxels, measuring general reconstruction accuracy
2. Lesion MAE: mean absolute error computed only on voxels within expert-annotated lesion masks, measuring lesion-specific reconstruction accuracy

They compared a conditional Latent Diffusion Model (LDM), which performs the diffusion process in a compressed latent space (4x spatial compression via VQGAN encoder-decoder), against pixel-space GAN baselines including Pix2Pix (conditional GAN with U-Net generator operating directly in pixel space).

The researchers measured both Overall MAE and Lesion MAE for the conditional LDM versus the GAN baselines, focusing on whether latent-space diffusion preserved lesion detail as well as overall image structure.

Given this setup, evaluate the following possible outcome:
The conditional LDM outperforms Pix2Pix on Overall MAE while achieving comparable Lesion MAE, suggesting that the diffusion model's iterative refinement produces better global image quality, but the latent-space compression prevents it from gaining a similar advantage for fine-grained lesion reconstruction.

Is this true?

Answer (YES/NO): NO